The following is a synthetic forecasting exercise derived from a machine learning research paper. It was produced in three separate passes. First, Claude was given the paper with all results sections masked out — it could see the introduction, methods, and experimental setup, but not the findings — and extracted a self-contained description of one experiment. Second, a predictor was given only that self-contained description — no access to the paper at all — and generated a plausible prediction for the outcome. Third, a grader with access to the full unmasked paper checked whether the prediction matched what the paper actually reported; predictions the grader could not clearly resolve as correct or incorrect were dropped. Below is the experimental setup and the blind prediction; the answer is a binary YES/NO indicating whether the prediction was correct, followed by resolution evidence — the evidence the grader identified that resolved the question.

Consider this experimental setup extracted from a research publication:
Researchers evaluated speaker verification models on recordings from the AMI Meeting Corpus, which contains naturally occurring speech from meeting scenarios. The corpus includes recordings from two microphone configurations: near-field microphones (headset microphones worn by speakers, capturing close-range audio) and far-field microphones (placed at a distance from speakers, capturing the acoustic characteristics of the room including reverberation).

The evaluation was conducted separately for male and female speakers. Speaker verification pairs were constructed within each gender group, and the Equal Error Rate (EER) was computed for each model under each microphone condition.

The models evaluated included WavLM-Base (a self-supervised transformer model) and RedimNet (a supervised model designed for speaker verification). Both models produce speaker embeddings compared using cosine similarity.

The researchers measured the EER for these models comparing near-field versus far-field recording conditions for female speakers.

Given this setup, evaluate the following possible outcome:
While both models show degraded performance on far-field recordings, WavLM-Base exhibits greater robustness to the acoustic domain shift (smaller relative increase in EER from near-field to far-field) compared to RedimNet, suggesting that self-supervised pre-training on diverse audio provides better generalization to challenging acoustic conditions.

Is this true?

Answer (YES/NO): NO